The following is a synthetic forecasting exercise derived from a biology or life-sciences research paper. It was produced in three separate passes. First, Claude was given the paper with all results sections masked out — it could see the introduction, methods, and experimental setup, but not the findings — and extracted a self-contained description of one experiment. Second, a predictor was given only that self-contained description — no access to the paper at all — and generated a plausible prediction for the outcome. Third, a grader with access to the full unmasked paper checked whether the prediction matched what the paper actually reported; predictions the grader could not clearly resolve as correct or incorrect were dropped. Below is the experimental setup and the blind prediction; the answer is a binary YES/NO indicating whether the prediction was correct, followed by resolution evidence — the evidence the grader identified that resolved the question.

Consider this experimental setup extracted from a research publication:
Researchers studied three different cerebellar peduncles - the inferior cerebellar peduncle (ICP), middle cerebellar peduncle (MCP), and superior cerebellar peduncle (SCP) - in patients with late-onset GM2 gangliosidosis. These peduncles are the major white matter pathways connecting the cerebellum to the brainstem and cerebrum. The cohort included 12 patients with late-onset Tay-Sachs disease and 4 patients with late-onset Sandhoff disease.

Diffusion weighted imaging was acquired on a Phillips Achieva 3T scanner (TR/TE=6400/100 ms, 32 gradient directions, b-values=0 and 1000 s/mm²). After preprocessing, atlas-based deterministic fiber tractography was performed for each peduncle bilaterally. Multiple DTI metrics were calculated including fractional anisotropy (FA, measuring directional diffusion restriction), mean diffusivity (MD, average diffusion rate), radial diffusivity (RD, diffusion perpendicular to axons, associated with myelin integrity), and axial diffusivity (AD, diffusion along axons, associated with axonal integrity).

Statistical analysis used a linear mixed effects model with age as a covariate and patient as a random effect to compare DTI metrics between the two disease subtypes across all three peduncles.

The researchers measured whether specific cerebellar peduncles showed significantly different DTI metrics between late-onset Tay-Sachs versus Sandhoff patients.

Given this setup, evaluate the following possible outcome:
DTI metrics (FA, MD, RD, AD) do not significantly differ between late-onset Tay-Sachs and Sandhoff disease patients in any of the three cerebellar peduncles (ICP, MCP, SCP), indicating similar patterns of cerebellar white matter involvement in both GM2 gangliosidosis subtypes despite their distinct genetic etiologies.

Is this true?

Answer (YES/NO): NO